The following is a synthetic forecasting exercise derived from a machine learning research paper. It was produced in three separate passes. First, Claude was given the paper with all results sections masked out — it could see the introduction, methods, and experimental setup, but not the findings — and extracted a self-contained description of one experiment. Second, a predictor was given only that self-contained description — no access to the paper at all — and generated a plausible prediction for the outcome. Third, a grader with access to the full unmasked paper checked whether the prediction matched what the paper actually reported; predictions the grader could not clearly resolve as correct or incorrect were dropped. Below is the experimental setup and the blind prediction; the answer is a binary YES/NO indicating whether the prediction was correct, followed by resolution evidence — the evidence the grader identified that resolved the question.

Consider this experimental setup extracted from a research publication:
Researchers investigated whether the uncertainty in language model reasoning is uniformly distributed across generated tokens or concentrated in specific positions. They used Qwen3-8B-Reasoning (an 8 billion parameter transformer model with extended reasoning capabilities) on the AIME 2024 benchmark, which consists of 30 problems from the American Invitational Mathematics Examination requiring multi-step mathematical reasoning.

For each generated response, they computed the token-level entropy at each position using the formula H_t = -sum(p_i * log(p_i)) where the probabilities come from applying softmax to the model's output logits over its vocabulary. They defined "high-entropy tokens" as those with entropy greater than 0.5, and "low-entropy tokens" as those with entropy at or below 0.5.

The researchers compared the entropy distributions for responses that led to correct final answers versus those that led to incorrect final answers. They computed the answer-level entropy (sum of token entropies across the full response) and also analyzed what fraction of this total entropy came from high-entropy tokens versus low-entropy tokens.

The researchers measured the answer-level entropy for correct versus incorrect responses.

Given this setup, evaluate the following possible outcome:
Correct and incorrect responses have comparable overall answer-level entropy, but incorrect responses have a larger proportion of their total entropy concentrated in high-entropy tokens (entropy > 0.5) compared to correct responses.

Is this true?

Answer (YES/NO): NO